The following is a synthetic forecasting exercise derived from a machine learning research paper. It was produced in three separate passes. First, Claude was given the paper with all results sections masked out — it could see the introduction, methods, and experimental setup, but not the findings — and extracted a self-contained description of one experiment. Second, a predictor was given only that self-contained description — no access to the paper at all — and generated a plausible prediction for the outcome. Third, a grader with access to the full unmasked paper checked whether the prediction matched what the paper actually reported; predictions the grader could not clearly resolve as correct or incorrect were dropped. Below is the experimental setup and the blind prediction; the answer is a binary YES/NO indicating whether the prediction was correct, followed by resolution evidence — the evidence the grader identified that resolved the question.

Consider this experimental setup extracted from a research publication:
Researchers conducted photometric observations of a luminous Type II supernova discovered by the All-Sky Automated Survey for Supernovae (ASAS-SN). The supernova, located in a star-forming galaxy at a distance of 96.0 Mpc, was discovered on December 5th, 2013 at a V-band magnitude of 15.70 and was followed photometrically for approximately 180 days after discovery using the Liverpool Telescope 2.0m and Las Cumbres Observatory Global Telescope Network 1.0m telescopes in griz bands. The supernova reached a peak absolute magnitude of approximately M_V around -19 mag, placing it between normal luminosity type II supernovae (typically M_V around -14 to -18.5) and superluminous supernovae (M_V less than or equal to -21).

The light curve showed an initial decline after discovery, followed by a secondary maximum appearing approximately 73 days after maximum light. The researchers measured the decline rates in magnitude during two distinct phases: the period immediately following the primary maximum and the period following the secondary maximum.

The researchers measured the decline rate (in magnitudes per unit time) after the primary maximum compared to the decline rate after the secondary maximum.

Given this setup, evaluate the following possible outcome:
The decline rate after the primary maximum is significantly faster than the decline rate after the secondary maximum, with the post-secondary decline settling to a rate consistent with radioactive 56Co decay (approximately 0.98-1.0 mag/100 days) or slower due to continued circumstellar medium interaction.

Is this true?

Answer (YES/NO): NO